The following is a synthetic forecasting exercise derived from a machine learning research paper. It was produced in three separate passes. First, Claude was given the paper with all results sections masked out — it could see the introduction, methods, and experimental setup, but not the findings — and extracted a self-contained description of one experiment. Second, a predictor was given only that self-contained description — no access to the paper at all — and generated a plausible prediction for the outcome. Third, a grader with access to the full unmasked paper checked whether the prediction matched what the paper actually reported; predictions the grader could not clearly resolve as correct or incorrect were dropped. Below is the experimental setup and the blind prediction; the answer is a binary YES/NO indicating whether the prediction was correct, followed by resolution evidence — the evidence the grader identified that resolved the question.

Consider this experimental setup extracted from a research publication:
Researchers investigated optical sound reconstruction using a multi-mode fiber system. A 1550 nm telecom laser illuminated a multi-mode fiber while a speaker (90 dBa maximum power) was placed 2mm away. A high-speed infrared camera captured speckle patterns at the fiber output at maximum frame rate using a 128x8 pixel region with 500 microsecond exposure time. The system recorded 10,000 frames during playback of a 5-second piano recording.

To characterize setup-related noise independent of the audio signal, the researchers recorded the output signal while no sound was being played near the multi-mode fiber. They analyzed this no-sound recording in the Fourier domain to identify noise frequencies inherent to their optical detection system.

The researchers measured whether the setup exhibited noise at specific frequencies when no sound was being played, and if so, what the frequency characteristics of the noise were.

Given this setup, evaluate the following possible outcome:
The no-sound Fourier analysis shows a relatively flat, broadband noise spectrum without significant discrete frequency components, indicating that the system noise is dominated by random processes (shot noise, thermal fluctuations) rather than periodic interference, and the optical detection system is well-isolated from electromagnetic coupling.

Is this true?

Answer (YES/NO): NO